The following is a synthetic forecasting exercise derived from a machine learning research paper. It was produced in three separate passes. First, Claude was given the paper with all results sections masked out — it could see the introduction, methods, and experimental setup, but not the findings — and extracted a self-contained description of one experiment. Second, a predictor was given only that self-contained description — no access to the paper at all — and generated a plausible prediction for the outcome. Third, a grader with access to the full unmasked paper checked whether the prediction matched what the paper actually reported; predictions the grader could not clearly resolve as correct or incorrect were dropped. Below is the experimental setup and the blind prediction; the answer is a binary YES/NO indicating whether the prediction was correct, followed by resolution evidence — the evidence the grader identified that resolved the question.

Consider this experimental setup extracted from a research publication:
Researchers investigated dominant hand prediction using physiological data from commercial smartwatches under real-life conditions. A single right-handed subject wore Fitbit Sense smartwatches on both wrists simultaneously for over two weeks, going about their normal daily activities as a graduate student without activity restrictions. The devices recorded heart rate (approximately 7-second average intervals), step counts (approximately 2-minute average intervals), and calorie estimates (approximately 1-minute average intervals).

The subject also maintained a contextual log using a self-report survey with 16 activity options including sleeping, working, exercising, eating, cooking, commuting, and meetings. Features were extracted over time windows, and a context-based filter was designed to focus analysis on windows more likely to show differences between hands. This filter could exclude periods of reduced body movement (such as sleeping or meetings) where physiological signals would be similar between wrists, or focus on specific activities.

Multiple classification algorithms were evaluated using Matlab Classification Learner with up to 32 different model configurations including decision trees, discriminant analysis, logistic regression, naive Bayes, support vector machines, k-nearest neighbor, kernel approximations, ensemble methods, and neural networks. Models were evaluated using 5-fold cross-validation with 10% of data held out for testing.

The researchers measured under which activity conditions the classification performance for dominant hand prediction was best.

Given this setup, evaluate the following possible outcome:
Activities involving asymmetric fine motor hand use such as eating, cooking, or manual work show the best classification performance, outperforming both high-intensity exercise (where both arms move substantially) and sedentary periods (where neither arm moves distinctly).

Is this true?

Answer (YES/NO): NO